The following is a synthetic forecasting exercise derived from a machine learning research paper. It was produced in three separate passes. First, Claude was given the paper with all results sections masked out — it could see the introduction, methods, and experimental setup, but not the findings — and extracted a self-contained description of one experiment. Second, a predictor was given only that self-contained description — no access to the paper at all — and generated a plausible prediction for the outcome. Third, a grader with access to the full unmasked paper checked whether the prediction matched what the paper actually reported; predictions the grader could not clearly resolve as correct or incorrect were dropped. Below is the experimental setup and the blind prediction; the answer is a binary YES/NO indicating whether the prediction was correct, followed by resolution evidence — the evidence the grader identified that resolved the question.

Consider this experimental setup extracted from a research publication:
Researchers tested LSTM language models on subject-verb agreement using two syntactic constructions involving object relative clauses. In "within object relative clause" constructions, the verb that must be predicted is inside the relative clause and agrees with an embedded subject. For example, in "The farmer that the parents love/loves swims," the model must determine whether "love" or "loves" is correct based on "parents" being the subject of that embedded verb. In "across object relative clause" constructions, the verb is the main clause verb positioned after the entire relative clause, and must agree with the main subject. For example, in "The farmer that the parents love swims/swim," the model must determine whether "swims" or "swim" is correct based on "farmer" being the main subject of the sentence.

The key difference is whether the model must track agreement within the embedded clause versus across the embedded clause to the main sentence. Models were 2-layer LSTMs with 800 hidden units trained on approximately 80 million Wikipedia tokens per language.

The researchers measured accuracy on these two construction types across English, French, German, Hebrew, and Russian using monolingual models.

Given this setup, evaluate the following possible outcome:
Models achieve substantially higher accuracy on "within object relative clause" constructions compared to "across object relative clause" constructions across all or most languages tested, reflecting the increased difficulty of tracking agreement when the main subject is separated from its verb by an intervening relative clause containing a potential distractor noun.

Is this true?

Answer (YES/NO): YES